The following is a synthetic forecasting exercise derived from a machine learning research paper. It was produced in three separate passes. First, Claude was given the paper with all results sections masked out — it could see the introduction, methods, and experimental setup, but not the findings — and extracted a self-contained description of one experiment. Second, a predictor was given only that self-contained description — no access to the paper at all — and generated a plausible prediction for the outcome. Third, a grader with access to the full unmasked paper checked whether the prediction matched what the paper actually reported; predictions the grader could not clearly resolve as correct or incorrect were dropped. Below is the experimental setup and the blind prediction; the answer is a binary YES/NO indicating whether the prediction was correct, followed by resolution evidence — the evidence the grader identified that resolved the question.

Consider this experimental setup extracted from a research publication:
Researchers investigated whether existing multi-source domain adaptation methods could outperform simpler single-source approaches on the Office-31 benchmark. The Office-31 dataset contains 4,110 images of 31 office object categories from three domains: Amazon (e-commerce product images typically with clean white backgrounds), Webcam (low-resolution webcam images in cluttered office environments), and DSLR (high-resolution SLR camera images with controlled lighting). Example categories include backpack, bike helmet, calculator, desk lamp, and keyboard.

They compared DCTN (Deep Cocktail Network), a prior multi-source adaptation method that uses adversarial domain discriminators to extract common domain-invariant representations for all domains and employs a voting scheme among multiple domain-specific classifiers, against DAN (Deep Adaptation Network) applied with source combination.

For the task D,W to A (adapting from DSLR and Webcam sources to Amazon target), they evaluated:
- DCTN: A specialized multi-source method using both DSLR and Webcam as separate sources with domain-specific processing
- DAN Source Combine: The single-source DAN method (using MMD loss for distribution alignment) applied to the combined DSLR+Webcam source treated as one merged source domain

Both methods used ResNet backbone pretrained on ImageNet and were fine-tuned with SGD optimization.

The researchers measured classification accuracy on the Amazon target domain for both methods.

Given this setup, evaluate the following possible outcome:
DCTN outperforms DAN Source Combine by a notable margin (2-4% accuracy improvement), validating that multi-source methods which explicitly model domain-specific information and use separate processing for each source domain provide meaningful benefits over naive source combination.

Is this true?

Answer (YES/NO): NO